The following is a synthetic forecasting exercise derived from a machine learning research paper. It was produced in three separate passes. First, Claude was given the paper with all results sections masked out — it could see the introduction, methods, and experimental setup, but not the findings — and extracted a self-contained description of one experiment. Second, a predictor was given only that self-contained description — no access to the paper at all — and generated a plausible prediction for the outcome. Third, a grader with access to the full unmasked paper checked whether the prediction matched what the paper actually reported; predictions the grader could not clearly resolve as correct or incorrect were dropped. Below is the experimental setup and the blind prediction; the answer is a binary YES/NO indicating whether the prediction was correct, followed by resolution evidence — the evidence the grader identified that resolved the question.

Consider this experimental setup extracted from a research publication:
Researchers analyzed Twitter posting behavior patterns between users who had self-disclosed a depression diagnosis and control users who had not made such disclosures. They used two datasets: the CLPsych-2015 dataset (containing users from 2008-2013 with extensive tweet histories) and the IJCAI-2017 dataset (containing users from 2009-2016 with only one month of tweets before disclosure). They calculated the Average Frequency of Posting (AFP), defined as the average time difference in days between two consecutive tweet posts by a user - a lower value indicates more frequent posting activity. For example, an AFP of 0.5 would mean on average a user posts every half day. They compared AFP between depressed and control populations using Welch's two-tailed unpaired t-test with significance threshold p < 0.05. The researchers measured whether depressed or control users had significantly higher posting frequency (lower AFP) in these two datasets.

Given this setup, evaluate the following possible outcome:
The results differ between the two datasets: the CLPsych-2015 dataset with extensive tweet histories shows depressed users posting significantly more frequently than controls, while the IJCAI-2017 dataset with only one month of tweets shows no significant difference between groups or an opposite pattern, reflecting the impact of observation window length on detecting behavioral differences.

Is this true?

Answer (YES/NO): YES